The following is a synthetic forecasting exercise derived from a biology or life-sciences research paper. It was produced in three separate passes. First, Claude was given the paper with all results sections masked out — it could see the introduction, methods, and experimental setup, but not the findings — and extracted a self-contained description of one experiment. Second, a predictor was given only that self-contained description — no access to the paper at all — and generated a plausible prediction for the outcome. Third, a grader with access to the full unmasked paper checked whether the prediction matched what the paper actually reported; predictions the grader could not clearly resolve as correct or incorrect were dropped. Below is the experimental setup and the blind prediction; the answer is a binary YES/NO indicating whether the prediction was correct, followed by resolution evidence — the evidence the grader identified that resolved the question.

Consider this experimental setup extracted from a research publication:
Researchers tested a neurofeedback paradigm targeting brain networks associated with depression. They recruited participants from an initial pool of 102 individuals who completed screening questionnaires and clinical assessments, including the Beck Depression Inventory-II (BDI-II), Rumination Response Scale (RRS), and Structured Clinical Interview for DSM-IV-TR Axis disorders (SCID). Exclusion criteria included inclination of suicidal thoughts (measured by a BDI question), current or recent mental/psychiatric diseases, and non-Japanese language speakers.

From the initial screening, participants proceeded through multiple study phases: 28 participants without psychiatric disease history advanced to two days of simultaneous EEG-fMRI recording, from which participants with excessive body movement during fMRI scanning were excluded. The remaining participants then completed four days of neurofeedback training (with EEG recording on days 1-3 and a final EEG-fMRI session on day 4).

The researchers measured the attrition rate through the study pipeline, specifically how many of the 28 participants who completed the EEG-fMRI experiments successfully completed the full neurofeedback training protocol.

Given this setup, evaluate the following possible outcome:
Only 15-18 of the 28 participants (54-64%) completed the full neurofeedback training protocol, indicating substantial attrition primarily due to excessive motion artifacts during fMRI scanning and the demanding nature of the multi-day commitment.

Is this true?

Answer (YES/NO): YES